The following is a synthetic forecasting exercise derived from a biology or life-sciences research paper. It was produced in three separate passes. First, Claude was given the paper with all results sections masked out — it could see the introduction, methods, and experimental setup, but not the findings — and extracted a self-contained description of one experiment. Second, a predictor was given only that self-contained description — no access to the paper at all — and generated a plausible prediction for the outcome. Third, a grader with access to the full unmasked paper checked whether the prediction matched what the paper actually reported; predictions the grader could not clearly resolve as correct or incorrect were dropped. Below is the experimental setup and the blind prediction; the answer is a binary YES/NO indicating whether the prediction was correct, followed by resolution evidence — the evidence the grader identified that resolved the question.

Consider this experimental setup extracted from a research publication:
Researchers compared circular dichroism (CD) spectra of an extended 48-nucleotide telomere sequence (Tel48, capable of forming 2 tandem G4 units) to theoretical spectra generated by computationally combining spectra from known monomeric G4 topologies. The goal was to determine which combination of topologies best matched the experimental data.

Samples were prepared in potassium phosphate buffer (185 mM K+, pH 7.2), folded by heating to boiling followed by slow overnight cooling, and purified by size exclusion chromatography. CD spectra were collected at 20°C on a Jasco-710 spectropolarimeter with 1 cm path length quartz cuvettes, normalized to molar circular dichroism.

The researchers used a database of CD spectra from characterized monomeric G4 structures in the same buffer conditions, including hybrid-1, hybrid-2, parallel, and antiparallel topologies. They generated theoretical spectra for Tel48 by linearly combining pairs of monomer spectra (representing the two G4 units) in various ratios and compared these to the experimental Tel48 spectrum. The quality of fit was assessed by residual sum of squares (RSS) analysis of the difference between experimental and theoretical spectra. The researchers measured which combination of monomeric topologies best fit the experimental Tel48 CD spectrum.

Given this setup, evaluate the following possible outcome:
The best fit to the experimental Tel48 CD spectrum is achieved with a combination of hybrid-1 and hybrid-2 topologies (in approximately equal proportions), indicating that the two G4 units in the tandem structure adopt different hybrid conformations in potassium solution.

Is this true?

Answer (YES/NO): NO